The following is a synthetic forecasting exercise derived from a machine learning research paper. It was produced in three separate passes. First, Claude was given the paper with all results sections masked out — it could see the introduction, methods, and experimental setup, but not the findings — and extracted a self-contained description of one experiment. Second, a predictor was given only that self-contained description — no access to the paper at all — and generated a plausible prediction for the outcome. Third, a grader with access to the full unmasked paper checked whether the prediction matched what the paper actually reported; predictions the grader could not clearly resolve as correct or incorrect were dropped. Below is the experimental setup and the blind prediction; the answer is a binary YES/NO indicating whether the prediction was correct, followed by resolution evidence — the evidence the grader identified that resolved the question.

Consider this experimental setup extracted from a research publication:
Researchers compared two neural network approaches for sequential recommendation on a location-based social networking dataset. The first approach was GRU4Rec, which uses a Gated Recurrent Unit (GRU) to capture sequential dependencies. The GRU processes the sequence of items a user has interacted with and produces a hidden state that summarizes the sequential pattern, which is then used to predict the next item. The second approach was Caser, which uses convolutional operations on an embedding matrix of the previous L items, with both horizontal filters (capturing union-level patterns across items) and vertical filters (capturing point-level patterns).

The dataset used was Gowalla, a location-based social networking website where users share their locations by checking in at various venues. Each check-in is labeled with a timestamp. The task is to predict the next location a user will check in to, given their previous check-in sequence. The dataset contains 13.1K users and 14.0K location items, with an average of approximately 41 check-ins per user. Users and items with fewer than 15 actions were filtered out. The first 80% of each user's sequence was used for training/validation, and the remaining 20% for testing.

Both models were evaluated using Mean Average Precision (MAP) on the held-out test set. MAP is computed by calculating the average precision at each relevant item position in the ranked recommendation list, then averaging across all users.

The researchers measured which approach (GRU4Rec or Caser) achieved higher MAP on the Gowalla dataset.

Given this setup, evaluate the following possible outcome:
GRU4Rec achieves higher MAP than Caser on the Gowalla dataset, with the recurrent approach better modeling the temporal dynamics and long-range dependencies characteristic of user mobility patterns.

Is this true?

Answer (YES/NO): NO